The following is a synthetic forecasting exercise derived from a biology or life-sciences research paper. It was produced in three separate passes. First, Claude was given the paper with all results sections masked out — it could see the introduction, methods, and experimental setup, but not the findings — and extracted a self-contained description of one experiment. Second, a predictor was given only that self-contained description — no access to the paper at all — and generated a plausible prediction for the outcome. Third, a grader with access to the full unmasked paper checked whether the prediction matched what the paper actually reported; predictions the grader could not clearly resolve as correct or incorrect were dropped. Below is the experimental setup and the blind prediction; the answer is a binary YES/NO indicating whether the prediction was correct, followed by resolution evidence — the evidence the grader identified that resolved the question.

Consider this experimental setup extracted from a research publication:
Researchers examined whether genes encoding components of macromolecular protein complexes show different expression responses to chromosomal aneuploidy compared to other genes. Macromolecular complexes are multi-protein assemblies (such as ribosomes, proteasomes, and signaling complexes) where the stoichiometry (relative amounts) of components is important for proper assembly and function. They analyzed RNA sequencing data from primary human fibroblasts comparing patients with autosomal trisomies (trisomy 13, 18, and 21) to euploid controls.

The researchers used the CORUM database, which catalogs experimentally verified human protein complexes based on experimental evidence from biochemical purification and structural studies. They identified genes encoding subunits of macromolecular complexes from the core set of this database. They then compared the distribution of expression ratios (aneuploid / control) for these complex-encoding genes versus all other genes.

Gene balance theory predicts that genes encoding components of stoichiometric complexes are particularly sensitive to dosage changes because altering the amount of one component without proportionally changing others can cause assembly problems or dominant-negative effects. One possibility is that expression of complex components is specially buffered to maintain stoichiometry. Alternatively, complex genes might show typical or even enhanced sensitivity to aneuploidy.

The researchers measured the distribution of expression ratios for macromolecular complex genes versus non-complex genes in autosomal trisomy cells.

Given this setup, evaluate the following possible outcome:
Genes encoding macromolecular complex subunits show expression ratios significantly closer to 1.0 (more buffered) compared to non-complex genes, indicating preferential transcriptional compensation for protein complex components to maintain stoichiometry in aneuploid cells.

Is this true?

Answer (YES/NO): NO